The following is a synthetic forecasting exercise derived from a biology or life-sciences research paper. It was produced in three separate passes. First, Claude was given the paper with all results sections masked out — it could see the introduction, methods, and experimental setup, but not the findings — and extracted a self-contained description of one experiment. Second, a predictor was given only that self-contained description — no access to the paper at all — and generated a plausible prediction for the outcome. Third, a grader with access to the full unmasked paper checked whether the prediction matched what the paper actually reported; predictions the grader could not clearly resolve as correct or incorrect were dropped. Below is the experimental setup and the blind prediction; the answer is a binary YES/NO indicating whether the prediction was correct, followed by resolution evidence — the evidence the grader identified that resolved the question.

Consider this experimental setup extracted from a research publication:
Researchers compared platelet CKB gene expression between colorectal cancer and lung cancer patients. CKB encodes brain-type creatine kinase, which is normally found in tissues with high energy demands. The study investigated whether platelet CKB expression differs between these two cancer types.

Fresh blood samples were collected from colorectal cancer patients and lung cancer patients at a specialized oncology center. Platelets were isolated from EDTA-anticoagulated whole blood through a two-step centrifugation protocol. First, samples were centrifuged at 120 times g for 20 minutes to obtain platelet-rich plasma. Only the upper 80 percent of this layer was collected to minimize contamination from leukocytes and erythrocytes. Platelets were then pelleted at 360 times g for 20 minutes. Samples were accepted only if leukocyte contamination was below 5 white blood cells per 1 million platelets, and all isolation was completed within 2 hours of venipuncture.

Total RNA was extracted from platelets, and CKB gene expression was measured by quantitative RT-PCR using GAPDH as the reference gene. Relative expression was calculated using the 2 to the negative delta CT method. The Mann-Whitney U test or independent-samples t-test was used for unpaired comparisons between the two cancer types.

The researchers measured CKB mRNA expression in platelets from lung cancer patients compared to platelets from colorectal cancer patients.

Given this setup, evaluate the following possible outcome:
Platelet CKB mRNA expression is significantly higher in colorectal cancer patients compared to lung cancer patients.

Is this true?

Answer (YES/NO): NO